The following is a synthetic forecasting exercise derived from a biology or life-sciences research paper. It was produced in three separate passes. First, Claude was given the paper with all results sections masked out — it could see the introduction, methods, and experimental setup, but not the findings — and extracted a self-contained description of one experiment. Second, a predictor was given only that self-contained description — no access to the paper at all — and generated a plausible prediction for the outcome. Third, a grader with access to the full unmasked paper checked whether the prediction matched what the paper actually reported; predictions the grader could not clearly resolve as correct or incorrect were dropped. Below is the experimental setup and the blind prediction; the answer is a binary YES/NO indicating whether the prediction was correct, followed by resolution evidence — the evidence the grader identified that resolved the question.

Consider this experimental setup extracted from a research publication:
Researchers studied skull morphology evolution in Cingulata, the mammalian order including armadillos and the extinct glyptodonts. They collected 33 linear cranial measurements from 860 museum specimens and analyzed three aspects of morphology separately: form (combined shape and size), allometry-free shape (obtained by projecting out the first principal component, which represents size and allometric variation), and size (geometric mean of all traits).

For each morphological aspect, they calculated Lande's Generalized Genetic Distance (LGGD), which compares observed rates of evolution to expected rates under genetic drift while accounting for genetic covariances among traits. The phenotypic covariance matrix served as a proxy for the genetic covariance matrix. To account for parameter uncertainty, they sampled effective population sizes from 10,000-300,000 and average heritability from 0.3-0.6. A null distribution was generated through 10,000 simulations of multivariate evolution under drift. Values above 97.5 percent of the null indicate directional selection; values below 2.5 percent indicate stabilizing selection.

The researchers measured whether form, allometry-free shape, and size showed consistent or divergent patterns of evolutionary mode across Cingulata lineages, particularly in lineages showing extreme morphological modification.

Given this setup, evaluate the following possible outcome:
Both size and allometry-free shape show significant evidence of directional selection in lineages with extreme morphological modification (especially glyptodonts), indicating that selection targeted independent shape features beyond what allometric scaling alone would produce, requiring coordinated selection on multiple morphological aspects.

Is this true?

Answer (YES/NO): YES